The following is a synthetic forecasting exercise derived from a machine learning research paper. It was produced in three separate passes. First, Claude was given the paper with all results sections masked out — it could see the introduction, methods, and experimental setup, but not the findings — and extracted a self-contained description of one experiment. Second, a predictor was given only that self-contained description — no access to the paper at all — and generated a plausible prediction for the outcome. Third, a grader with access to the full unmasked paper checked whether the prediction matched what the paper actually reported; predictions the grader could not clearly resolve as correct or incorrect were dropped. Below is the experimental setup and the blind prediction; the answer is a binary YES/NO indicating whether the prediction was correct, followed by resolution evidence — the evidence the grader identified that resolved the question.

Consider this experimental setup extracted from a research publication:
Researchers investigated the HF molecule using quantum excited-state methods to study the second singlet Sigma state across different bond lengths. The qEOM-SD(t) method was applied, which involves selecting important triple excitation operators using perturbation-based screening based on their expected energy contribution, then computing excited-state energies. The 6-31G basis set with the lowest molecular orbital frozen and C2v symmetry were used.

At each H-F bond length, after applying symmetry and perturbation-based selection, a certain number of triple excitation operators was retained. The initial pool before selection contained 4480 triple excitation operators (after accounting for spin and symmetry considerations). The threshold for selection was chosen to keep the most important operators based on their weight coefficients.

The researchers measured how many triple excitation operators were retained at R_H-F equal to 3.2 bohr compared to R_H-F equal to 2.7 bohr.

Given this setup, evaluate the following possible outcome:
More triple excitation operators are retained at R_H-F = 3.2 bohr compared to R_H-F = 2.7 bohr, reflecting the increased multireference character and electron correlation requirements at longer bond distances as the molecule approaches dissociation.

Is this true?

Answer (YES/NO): NO